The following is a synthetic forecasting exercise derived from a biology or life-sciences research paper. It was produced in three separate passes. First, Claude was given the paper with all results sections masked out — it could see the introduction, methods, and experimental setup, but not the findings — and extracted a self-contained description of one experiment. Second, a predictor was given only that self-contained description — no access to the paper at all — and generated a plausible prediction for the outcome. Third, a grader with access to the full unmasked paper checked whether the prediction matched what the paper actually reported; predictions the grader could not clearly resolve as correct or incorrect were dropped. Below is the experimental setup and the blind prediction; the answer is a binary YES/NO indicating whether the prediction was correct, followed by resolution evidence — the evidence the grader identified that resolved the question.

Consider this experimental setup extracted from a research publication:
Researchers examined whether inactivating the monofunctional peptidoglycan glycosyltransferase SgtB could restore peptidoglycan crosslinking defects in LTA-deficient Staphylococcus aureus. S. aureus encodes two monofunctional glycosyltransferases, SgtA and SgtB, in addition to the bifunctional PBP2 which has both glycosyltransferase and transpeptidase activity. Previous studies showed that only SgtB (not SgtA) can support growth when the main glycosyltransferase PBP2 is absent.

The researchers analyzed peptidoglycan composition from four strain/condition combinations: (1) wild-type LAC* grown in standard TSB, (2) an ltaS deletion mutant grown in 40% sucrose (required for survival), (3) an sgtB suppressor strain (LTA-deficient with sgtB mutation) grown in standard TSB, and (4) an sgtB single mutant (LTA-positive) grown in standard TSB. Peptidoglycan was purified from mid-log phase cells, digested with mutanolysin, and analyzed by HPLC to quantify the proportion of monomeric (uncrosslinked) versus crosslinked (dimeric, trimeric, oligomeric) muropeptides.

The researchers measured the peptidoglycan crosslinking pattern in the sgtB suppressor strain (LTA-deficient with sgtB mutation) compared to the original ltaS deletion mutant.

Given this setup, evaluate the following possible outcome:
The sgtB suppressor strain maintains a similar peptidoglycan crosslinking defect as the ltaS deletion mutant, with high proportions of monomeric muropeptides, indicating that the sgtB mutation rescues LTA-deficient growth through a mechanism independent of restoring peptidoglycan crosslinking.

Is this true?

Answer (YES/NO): NO